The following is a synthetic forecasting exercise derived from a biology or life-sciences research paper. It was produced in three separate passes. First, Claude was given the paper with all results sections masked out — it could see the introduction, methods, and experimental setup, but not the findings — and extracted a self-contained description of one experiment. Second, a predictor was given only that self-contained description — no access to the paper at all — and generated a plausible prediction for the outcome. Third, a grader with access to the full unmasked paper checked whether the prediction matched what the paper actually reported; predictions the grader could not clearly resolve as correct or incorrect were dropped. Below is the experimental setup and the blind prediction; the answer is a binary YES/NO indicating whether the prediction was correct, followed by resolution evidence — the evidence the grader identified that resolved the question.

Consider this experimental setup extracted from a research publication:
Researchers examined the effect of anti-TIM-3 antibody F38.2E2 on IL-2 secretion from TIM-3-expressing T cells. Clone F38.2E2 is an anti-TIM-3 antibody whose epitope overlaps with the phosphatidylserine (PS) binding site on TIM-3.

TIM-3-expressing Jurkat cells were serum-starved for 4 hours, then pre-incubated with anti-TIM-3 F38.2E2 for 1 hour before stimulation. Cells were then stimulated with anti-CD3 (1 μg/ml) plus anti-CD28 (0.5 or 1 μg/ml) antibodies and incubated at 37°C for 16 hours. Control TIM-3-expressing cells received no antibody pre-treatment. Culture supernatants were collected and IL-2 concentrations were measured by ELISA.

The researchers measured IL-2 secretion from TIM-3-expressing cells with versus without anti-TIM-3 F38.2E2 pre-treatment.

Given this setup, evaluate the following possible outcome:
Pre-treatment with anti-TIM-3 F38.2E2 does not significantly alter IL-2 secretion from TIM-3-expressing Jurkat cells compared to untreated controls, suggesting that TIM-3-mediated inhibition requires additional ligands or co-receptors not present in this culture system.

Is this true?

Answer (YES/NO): NO